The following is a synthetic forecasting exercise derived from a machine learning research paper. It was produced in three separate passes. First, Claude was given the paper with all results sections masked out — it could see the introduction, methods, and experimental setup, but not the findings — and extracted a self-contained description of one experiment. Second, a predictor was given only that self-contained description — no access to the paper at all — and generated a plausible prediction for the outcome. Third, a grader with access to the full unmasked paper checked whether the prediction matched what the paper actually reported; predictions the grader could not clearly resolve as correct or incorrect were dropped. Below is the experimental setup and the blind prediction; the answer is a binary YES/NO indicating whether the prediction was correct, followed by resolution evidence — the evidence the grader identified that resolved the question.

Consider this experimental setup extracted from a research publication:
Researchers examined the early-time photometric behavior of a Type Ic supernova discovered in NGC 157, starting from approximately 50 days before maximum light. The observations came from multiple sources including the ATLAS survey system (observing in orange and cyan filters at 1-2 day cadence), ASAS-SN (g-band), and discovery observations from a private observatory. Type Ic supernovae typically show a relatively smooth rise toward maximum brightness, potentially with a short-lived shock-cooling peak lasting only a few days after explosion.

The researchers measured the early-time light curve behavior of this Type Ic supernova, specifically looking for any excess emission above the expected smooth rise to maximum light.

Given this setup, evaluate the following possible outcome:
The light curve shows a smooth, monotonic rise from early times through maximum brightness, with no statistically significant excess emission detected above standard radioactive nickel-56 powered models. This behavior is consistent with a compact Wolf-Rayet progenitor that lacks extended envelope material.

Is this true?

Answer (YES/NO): NO